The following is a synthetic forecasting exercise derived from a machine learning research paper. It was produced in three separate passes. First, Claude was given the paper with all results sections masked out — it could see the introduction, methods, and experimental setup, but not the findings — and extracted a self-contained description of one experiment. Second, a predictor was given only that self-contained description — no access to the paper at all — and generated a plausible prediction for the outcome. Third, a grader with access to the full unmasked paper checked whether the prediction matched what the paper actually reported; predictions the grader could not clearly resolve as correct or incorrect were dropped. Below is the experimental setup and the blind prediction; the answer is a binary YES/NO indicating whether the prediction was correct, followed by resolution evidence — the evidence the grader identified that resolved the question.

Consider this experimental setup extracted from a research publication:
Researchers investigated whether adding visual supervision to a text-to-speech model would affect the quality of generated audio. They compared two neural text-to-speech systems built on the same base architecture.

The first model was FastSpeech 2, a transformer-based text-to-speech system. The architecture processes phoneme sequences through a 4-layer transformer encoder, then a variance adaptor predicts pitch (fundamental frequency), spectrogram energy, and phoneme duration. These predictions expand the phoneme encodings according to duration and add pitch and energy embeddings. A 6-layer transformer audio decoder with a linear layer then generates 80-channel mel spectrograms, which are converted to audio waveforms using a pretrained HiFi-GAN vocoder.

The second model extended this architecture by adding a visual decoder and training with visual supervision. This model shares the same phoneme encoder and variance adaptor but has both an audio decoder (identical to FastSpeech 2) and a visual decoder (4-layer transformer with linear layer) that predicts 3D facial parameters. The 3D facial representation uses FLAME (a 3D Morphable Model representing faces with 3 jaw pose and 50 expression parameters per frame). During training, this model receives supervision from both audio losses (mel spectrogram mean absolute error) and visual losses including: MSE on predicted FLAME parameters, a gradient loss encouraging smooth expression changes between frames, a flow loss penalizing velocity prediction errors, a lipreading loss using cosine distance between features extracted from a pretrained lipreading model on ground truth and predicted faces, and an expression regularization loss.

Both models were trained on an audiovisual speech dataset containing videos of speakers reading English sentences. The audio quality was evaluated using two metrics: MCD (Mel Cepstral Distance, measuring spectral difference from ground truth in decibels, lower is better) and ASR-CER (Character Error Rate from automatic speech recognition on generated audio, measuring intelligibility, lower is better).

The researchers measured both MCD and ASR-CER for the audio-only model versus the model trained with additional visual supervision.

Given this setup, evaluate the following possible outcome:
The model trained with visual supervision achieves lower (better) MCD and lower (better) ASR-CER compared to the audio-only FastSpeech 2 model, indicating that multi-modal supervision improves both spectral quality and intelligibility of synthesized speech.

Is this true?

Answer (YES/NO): NO